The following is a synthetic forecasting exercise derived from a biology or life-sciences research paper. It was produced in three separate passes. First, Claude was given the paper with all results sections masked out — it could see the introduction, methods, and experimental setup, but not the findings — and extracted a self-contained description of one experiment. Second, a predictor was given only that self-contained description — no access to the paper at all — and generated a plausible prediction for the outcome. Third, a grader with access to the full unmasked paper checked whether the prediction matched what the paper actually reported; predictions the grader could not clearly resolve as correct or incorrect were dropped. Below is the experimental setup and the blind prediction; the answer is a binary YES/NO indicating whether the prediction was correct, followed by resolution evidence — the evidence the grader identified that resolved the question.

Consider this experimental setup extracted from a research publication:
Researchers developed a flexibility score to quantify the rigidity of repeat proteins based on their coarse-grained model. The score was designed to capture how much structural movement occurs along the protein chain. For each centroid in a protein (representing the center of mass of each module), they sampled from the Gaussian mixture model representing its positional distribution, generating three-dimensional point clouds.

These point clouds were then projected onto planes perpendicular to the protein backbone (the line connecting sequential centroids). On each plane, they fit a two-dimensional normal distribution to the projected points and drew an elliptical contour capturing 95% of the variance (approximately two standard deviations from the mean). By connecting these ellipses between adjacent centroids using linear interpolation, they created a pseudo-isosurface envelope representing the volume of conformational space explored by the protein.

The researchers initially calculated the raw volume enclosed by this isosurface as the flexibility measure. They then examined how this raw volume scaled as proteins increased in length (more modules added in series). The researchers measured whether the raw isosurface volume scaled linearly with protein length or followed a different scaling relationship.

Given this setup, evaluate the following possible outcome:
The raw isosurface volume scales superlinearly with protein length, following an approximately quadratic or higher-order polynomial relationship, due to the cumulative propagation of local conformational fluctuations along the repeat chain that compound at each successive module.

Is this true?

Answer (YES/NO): YES